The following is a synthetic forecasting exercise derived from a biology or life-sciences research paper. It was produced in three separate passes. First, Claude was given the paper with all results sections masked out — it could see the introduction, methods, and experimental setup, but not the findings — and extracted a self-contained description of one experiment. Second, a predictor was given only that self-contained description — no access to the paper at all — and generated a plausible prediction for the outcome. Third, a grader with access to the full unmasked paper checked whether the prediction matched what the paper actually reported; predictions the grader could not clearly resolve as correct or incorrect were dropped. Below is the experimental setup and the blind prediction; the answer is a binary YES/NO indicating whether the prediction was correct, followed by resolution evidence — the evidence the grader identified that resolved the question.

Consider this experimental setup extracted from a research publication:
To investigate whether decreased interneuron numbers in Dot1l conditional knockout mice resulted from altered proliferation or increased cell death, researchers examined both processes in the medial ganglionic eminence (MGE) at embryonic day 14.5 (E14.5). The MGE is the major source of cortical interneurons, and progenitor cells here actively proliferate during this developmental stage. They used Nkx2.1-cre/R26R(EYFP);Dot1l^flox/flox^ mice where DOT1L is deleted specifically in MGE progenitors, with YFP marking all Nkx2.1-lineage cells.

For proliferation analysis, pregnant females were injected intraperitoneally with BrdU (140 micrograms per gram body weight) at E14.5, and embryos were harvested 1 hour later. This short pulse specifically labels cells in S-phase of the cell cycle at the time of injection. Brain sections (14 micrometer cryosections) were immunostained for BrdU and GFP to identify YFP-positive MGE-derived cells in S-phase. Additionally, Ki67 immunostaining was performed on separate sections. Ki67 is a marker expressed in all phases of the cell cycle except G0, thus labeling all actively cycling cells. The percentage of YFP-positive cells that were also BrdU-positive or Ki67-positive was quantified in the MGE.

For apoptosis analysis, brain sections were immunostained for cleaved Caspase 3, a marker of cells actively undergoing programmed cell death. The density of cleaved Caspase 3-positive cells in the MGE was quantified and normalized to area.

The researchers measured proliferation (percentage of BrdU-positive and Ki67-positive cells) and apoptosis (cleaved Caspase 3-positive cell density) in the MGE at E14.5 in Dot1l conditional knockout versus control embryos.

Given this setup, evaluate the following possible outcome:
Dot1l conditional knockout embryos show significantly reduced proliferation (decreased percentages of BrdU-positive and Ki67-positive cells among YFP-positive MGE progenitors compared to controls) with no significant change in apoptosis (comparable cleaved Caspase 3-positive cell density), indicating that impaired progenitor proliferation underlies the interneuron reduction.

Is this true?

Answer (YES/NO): NO